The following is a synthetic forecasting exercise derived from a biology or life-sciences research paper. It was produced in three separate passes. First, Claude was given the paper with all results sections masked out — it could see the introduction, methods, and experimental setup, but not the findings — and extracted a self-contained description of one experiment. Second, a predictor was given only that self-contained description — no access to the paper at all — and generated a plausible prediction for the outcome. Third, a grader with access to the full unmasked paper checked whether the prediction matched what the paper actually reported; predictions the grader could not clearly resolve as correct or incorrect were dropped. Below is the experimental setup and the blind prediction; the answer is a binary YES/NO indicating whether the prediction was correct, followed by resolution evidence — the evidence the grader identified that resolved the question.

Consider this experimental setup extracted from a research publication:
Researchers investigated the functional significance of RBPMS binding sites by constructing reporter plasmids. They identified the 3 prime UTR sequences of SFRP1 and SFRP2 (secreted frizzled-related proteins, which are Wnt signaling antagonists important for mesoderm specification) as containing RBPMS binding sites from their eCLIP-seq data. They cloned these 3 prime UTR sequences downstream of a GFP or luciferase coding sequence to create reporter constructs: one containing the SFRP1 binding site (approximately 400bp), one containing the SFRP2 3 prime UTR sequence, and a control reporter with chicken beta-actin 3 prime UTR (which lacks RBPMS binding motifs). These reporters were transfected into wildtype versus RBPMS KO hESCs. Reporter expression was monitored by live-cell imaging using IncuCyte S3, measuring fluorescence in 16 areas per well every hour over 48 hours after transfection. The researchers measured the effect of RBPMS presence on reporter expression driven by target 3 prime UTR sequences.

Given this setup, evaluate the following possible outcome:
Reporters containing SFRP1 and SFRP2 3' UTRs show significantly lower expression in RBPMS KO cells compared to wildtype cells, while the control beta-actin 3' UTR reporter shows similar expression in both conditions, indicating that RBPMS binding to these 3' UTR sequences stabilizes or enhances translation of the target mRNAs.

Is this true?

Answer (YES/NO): YES